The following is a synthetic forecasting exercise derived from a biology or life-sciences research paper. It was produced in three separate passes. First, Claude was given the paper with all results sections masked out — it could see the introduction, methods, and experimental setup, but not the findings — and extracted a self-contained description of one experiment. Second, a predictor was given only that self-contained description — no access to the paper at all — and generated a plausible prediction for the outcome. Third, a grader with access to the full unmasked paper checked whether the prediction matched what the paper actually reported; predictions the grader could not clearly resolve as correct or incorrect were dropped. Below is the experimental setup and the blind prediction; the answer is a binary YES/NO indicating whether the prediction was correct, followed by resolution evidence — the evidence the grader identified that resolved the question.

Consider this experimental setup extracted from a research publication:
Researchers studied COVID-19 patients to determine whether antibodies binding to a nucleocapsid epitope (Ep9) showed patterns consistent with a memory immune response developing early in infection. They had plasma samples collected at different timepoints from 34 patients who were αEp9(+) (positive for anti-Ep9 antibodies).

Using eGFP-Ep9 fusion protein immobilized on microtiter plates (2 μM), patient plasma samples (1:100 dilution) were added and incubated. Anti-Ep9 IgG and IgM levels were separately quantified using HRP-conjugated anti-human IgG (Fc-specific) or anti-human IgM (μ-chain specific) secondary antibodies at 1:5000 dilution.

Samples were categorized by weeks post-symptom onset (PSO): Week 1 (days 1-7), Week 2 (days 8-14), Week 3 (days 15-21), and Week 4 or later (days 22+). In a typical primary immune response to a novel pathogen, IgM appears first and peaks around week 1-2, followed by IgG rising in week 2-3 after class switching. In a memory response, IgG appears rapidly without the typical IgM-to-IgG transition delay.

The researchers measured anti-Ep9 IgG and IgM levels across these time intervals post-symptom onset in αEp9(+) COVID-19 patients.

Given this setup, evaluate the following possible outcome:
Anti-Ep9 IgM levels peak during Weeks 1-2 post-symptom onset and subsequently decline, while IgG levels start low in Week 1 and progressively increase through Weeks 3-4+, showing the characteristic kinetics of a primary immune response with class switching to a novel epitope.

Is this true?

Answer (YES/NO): NO